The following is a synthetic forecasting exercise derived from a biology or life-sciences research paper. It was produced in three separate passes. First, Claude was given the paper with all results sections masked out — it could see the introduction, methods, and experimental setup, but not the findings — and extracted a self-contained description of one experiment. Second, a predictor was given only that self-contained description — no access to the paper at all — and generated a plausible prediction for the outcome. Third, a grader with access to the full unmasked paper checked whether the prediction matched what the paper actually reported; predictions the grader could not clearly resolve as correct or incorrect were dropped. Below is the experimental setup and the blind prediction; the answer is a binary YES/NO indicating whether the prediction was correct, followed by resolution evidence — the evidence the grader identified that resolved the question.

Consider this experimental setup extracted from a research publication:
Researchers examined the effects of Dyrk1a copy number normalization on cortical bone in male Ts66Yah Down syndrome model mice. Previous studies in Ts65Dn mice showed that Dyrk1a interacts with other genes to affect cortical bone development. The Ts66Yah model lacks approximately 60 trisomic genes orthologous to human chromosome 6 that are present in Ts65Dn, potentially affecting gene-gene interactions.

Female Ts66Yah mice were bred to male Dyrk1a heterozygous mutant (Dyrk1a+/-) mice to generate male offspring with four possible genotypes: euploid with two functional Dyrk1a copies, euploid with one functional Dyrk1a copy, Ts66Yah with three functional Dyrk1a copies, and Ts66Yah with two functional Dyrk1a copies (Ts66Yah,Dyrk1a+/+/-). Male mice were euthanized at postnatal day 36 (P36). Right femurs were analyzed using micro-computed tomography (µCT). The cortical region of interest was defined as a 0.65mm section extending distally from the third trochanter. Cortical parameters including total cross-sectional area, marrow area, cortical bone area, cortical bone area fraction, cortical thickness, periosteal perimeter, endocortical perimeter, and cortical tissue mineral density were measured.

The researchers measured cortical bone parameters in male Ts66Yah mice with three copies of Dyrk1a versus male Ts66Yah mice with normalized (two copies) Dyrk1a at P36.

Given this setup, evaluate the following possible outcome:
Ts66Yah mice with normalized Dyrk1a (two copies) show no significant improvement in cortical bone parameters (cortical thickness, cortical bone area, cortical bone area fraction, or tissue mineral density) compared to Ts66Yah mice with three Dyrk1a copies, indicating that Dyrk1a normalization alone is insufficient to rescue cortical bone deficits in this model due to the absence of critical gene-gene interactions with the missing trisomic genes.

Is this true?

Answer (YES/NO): NO